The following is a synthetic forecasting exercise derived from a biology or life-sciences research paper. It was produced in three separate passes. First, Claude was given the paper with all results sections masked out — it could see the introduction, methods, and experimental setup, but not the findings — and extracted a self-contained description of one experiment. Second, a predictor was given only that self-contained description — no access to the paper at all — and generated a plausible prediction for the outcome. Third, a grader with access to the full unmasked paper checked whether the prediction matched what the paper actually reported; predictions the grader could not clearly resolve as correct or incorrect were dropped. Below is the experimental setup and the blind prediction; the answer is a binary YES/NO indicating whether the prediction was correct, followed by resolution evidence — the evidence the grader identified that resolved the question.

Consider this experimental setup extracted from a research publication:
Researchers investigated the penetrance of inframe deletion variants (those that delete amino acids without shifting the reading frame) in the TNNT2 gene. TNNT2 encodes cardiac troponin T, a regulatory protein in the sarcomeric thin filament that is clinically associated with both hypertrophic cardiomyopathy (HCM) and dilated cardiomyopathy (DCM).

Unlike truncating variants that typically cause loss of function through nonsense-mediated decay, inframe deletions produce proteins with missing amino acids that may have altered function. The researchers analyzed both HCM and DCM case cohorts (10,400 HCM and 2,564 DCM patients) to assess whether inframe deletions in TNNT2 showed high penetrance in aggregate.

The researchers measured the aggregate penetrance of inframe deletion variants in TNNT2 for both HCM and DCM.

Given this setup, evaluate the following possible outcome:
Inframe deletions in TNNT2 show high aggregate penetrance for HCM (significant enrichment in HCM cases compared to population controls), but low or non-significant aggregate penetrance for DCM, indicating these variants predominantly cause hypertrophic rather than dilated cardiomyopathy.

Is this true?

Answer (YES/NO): NO